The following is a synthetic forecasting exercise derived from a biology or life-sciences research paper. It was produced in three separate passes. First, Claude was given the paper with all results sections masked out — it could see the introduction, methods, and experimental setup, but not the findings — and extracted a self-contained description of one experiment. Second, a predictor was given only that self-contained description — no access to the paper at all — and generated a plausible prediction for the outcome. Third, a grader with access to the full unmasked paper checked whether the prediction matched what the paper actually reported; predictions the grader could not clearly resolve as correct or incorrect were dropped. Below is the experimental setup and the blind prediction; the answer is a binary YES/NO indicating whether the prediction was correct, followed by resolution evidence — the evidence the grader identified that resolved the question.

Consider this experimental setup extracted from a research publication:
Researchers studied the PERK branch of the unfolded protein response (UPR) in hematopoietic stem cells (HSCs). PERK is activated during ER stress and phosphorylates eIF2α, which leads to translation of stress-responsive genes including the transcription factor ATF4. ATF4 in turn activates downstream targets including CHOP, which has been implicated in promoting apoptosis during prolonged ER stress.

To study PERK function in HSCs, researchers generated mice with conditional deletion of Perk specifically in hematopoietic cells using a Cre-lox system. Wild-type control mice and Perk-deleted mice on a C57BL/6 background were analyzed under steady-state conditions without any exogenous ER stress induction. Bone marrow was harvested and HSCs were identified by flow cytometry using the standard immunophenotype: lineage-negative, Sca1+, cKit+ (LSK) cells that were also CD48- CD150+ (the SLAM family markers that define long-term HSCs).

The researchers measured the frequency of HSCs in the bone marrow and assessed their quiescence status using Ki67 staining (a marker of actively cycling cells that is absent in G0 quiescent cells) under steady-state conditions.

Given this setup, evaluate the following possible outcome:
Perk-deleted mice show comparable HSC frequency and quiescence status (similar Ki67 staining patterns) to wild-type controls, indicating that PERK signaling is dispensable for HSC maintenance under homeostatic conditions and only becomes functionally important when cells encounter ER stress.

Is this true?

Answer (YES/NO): YES